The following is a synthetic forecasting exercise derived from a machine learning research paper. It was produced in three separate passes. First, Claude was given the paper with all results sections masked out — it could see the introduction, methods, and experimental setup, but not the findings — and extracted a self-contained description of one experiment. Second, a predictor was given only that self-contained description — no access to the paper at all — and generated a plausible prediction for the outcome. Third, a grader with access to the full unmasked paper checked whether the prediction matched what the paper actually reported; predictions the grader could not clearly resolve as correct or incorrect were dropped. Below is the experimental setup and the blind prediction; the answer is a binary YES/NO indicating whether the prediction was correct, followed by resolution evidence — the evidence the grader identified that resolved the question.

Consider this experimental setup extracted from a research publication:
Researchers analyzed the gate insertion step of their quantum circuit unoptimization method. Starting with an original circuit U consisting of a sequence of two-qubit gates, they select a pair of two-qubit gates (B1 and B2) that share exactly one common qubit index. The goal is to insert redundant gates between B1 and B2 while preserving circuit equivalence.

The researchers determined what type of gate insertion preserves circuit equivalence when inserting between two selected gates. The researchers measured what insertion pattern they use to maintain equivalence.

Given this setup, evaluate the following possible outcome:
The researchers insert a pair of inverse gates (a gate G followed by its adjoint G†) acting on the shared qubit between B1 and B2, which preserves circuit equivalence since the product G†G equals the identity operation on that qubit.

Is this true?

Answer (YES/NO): NO